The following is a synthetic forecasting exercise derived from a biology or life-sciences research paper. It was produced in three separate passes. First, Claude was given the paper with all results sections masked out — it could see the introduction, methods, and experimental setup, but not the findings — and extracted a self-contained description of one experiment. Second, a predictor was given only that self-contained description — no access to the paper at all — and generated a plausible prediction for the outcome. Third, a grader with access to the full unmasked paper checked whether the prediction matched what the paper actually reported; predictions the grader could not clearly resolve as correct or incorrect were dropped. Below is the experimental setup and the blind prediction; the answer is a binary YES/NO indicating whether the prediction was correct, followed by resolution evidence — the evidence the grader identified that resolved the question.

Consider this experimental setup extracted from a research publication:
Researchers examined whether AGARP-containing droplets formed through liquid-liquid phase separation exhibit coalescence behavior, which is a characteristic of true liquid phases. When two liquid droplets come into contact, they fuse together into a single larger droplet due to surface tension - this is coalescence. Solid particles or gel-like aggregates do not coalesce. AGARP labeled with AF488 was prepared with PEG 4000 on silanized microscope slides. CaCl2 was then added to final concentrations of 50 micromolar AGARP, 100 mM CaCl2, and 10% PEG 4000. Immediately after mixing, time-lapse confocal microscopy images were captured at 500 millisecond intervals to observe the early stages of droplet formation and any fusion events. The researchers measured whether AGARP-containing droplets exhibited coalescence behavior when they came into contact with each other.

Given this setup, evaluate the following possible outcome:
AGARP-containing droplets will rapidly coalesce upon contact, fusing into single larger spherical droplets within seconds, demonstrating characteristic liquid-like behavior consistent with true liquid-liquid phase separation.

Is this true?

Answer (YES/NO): YES